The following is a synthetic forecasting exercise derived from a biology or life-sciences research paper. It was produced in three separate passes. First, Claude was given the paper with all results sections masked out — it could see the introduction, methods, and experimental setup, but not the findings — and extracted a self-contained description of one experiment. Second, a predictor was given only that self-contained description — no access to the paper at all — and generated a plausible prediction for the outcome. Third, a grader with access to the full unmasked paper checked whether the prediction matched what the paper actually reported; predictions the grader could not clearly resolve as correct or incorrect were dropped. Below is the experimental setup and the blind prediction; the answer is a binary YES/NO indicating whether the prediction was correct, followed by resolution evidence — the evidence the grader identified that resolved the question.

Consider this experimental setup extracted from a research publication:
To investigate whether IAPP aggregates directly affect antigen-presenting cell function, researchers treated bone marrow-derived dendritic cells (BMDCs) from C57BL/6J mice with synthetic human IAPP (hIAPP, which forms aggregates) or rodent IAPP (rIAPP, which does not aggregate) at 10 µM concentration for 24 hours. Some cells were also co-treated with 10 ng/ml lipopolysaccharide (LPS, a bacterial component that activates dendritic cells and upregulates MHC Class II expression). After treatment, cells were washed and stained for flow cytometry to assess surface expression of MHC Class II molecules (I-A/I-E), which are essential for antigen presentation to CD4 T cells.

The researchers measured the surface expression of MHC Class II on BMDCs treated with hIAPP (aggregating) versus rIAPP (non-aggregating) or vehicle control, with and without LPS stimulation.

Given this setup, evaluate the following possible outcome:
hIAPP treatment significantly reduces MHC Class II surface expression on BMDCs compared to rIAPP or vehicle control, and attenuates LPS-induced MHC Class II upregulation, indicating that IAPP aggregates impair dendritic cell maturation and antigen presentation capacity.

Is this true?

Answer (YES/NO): YES